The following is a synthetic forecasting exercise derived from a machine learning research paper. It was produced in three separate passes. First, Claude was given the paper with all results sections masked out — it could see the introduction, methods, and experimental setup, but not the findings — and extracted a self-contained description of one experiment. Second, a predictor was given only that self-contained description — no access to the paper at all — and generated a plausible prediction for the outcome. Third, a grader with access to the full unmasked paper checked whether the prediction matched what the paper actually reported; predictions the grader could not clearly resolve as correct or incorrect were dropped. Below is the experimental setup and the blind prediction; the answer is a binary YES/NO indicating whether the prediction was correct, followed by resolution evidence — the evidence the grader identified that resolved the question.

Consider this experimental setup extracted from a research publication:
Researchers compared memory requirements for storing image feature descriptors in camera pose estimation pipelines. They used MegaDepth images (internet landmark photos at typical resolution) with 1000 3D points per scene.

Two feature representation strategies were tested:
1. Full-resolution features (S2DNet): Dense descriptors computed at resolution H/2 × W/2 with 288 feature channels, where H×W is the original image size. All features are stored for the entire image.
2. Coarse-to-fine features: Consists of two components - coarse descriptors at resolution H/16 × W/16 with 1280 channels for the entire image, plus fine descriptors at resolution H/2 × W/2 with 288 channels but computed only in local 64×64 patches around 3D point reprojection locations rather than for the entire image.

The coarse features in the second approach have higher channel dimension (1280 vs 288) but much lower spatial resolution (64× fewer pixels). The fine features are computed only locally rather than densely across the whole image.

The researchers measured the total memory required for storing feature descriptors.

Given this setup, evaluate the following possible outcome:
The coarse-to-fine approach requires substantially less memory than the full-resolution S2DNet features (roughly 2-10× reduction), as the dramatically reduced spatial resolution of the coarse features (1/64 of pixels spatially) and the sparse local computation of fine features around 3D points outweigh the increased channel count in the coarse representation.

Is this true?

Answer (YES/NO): YES